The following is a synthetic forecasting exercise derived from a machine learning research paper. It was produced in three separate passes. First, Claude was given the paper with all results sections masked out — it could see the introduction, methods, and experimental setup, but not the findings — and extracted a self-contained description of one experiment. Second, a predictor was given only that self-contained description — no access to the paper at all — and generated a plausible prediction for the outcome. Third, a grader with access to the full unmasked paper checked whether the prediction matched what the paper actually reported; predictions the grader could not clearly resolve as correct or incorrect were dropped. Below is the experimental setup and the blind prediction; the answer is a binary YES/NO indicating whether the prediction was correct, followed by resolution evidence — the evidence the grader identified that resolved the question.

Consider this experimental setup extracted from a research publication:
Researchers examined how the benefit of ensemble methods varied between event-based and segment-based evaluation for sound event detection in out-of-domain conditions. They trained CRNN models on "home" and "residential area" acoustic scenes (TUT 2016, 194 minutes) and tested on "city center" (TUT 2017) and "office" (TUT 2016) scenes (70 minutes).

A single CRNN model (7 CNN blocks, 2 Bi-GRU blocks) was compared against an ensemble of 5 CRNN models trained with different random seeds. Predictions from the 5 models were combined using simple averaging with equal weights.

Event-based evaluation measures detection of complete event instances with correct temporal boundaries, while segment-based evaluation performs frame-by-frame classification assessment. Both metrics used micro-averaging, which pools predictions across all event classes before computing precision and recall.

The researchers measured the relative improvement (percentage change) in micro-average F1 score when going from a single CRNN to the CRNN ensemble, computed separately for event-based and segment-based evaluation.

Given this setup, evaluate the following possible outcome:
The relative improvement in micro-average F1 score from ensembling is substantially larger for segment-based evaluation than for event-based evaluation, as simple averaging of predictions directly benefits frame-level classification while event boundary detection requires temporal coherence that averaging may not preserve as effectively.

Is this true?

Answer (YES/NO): NO